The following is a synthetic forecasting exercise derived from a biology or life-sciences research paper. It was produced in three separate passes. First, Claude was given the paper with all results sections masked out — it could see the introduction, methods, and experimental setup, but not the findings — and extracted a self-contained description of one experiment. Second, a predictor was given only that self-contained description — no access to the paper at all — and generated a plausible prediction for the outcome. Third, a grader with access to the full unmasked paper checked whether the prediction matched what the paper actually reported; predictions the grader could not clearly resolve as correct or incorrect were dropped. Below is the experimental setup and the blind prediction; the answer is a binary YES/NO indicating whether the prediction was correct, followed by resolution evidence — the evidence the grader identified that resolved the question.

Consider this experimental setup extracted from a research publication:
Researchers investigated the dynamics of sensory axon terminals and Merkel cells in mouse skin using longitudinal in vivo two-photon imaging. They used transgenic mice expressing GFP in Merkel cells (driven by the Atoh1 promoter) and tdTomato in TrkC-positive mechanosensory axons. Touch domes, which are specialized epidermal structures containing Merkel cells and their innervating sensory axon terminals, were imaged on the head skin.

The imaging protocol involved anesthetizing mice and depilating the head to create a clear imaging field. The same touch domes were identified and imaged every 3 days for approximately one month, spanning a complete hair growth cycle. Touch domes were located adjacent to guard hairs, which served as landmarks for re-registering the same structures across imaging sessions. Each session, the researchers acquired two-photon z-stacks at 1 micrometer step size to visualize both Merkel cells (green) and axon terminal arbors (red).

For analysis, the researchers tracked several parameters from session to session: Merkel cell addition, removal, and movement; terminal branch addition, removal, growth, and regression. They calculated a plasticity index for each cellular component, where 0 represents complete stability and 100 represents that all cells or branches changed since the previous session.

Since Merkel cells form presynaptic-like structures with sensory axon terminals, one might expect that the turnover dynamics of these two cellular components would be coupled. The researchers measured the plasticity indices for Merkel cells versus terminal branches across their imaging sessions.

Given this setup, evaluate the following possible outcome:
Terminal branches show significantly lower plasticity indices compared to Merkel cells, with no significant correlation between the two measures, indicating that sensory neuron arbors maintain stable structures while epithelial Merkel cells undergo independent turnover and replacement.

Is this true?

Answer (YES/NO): NO